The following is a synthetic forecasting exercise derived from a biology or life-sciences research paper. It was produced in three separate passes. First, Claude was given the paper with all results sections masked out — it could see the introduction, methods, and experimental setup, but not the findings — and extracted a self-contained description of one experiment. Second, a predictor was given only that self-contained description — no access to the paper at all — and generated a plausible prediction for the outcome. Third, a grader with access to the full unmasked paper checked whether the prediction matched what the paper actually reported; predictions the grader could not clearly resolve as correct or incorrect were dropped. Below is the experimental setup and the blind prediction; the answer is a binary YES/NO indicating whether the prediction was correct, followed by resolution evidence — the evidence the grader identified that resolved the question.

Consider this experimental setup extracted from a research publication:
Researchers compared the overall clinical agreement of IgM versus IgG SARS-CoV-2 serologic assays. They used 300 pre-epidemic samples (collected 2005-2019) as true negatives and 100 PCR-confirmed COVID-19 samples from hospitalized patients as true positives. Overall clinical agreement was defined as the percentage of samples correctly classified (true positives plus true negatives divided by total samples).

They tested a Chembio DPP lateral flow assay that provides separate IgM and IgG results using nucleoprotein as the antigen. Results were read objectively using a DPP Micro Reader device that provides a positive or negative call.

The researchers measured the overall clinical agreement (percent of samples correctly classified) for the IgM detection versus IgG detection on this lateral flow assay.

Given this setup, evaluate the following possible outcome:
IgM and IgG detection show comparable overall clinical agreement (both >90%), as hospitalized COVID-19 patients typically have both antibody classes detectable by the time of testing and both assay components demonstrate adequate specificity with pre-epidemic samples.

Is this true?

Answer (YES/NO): NO